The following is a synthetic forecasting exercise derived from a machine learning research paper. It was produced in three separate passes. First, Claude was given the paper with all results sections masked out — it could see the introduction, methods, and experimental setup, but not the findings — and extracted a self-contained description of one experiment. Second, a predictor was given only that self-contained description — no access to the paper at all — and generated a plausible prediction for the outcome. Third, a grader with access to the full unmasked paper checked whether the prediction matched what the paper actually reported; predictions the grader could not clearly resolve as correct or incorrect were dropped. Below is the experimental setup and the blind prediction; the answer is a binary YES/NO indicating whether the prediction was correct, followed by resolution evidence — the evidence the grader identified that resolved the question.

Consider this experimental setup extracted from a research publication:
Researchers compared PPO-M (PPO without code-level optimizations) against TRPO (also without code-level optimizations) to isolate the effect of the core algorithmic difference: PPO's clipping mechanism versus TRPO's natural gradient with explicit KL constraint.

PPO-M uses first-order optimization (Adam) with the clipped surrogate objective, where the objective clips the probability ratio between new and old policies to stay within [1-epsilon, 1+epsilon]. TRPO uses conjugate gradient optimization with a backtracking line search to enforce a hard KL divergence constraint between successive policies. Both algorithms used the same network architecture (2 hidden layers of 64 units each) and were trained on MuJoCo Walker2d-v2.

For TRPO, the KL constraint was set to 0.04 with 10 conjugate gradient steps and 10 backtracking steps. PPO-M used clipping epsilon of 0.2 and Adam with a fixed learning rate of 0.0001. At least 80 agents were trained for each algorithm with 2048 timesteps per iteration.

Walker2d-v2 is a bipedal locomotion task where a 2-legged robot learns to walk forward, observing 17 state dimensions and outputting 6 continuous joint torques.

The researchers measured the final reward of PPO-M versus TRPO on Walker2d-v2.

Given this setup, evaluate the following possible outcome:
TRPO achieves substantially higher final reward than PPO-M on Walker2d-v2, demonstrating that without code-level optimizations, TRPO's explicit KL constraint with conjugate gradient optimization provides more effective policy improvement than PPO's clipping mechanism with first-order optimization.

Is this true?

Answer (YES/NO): NO